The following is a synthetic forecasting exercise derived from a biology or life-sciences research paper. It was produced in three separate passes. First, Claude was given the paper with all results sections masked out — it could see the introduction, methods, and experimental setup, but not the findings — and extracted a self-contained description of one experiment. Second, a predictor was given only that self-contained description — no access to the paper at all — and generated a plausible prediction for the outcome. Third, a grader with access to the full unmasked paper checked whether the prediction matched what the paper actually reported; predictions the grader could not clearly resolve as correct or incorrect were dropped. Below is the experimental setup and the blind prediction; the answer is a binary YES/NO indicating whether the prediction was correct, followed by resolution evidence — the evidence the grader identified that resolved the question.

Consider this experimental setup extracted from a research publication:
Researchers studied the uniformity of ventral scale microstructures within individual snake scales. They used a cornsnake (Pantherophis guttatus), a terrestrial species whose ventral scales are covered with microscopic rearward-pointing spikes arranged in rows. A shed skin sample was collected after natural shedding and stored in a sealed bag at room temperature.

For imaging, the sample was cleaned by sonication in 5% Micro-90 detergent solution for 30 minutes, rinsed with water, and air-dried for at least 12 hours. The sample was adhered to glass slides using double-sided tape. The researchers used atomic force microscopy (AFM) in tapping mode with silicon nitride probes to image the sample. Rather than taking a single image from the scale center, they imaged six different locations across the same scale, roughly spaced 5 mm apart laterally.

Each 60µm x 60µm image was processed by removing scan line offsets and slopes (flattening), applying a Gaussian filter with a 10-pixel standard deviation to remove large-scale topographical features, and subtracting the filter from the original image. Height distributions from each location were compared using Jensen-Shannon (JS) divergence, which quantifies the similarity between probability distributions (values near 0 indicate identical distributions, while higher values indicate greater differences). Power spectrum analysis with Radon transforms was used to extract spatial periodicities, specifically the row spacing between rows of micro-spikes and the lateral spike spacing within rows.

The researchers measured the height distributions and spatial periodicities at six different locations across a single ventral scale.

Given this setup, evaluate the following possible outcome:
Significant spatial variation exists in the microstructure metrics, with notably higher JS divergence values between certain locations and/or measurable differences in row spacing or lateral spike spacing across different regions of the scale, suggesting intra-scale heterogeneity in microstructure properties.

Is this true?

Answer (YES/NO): NO